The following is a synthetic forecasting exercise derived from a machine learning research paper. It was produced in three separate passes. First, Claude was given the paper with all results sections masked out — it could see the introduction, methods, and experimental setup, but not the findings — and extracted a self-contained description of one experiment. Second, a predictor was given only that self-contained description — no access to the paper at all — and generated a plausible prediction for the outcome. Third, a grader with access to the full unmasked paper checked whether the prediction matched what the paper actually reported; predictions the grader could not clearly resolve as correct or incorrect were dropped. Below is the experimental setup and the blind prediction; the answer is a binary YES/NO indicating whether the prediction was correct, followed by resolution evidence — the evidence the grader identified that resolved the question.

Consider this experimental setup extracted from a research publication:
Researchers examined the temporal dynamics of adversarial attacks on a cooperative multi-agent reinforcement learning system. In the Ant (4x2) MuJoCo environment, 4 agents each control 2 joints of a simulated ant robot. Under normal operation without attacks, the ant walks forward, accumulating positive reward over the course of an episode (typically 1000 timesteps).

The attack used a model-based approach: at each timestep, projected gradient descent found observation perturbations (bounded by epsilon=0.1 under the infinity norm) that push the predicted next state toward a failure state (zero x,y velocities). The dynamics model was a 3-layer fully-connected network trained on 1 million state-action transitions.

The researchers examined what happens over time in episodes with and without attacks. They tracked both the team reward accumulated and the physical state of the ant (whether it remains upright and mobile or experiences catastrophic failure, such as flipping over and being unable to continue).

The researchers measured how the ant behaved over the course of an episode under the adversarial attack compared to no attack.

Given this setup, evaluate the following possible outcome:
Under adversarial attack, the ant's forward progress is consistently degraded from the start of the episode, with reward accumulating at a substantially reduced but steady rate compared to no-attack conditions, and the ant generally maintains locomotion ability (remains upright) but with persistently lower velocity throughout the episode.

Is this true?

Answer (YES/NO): NO